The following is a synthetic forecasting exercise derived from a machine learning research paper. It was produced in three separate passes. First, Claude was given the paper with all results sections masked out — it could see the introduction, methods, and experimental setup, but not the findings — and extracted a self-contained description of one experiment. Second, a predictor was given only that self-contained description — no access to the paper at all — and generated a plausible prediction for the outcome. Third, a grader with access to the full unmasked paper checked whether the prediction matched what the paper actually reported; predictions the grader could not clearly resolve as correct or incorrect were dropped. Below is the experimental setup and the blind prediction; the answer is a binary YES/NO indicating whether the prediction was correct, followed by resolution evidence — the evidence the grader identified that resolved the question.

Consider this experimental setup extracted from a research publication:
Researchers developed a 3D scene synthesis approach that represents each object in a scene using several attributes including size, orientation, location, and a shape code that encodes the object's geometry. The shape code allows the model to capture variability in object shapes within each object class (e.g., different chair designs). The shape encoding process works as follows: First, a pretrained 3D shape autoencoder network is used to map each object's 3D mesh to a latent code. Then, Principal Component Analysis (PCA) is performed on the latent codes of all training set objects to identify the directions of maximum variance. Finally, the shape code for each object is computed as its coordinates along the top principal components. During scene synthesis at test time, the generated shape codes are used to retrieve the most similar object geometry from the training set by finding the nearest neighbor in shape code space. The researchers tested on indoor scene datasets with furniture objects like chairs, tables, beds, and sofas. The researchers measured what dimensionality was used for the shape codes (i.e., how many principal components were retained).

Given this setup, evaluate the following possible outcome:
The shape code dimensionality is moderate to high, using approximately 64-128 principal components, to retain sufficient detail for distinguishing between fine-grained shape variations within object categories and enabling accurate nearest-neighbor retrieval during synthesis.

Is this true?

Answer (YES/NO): NO